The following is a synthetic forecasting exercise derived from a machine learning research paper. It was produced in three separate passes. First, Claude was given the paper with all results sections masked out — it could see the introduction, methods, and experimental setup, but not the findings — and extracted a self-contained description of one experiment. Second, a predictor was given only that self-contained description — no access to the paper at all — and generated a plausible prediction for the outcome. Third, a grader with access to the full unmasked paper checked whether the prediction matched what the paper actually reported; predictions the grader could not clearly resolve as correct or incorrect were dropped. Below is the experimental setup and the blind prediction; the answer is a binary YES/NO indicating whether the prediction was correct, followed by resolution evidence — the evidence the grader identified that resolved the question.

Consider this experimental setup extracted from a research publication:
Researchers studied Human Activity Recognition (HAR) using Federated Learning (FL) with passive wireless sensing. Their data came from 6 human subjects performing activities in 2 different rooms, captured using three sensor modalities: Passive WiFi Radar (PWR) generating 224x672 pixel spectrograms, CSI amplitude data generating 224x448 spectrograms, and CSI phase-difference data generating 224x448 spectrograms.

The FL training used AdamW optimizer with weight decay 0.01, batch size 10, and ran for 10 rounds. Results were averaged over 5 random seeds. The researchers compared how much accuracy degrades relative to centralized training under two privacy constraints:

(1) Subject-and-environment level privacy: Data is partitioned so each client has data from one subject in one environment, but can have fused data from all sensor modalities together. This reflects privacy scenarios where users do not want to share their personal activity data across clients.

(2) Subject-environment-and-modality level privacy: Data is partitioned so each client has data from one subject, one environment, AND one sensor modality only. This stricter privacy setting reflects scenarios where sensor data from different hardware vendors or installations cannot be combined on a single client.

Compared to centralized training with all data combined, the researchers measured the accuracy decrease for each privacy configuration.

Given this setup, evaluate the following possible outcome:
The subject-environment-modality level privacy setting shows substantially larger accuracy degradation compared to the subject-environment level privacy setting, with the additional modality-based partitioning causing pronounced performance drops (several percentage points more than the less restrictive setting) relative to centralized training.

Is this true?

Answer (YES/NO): YES